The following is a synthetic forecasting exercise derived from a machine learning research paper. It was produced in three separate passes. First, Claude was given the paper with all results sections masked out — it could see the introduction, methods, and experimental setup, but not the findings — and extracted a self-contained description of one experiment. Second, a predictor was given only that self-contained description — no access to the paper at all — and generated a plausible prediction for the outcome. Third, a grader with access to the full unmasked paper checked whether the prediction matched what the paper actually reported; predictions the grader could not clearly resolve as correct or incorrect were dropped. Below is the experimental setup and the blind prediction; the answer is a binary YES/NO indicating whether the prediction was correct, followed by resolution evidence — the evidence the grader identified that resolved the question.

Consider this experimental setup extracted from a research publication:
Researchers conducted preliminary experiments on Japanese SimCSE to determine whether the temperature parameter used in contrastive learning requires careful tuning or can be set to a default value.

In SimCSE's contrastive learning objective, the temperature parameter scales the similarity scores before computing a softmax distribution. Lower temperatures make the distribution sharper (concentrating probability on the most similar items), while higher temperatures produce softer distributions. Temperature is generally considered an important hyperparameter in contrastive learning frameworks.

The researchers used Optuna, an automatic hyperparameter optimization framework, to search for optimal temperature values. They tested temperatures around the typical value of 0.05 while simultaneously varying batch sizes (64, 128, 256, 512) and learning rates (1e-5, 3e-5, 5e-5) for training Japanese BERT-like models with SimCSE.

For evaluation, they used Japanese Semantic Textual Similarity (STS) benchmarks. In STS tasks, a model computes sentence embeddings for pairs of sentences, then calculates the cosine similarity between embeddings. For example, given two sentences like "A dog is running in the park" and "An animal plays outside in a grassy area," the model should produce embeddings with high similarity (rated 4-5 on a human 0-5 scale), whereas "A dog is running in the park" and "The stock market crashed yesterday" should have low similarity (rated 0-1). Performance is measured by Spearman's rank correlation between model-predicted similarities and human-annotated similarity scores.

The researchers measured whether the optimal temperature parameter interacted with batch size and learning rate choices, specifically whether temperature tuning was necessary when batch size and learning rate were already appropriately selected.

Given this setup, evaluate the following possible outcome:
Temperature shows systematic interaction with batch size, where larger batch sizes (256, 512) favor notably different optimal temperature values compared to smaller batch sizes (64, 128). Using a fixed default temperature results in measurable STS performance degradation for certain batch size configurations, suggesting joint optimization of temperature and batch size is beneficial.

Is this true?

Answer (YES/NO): NO